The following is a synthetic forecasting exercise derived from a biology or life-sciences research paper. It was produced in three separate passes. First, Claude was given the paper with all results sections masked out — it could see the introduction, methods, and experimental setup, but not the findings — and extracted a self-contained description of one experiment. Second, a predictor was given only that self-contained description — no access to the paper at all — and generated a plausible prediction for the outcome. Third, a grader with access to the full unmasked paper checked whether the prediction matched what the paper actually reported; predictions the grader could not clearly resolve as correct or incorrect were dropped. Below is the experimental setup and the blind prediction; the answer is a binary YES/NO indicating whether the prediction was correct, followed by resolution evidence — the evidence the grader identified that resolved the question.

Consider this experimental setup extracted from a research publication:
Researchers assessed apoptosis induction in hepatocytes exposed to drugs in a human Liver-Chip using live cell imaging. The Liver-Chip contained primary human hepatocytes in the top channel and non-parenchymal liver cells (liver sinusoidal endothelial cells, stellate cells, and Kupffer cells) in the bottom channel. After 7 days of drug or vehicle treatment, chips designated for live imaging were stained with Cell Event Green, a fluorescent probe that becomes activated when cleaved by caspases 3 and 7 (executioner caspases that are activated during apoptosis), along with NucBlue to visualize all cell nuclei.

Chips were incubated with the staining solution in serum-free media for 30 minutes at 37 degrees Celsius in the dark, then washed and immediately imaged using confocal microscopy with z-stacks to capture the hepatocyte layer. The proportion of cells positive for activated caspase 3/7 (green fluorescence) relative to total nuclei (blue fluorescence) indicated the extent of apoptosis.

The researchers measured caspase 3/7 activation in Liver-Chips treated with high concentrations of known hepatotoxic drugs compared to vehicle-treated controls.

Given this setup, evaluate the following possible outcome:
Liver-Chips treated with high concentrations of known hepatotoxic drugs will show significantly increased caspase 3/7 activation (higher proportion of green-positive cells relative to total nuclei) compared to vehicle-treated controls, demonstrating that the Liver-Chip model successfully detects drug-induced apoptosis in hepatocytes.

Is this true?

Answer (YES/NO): YES